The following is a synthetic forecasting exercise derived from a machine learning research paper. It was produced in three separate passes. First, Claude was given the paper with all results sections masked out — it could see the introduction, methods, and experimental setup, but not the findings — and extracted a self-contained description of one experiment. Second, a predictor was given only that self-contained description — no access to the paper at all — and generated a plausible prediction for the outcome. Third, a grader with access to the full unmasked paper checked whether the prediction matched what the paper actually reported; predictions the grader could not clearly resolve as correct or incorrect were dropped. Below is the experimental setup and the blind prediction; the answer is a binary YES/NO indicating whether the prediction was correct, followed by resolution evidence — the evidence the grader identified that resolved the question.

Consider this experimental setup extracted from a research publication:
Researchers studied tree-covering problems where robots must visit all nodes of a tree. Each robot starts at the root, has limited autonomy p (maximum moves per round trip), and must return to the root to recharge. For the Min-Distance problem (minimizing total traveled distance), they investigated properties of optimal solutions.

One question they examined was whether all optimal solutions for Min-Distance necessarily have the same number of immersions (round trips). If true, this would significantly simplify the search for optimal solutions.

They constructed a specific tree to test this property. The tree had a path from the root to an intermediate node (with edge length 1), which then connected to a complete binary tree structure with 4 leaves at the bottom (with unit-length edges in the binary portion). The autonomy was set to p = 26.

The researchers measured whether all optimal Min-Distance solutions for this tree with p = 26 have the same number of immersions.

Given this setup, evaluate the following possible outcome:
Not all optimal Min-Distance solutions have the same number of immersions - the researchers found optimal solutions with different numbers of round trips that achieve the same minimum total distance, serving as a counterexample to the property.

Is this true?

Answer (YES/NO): YES